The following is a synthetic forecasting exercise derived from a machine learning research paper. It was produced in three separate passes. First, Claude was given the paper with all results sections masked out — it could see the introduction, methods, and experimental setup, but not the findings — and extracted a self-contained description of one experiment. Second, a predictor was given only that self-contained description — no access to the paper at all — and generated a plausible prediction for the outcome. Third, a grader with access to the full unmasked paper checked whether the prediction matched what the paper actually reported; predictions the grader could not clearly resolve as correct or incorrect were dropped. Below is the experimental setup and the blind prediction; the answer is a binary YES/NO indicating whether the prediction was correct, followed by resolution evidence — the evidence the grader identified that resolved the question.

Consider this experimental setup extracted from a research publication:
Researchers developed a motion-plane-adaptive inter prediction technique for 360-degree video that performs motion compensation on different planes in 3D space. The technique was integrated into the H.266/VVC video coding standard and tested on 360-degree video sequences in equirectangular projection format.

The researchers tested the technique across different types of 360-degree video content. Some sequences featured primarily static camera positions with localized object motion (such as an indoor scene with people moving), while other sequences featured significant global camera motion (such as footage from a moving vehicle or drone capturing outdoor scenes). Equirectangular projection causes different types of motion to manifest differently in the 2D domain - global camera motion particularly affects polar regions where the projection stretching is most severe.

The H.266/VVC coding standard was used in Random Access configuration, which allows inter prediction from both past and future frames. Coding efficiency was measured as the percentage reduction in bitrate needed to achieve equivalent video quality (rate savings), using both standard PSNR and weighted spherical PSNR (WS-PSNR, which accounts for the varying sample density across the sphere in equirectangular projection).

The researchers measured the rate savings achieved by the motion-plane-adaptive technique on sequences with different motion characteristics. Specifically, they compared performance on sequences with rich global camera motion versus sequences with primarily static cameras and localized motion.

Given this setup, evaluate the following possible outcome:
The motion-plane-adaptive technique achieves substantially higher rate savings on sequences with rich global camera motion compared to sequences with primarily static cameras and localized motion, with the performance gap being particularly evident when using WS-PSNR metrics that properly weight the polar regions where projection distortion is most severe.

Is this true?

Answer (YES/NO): NO